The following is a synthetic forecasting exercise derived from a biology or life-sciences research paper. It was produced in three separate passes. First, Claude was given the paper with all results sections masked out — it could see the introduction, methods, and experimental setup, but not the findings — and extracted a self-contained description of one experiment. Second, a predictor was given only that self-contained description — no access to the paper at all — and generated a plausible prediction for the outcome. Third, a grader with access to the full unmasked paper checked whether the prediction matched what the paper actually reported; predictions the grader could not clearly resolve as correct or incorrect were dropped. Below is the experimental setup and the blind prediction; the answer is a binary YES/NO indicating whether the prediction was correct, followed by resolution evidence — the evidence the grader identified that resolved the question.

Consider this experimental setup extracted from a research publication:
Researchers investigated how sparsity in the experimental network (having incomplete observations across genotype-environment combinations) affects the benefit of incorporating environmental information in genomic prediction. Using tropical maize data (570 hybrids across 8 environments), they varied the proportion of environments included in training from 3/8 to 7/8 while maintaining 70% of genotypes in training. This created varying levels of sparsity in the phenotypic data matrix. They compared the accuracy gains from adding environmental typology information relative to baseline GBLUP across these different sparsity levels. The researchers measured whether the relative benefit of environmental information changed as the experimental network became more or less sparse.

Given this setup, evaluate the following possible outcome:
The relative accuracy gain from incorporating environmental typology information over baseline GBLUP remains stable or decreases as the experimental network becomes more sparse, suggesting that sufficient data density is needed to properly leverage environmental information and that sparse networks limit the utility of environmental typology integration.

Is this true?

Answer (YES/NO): NO